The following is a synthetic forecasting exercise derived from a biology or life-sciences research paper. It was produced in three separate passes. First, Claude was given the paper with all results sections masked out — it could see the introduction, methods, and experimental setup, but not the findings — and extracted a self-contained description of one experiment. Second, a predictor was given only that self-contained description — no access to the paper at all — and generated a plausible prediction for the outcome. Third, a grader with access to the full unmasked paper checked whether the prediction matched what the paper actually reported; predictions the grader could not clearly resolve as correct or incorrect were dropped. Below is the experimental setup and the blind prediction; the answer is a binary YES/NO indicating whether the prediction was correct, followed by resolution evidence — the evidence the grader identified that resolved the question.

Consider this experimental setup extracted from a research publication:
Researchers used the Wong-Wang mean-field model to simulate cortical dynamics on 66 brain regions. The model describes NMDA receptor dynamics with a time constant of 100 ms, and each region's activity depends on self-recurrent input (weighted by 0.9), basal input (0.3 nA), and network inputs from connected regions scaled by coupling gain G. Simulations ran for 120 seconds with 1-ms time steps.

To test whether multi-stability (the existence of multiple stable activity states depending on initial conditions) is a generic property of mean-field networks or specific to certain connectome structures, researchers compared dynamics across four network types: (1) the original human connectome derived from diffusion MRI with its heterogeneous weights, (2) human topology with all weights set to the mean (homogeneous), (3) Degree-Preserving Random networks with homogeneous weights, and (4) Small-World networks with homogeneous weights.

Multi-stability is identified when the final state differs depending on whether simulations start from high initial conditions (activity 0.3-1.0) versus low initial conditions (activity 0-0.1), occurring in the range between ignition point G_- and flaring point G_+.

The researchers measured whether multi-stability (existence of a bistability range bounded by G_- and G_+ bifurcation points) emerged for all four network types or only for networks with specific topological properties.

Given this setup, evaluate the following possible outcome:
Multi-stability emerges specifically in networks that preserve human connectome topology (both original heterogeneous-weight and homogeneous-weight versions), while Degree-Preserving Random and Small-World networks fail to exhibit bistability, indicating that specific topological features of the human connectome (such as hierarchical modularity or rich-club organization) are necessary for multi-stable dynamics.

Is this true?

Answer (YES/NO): NO